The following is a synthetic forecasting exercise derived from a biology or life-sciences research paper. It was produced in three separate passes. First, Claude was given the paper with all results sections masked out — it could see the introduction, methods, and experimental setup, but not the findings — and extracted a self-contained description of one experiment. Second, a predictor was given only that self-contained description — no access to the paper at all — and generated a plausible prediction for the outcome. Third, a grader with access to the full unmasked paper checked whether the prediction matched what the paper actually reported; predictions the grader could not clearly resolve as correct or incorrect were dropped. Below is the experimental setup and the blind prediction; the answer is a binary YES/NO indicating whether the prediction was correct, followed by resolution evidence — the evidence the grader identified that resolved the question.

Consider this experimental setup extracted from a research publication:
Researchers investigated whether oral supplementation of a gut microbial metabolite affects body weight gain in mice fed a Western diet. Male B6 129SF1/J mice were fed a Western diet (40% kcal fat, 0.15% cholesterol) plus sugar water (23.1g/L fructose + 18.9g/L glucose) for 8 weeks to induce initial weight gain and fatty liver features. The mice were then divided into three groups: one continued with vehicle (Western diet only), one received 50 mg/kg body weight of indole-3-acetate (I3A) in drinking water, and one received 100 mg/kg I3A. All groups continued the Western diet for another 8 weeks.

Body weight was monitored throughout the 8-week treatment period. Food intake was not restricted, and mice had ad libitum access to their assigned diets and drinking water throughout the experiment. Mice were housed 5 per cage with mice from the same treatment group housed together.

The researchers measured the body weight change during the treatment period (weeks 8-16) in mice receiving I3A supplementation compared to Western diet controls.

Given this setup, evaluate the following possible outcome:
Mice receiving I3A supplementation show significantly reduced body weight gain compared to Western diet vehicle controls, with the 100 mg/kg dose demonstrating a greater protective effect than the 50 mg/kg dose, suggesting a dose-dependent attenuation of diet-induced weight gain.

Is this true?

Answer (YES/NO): NO